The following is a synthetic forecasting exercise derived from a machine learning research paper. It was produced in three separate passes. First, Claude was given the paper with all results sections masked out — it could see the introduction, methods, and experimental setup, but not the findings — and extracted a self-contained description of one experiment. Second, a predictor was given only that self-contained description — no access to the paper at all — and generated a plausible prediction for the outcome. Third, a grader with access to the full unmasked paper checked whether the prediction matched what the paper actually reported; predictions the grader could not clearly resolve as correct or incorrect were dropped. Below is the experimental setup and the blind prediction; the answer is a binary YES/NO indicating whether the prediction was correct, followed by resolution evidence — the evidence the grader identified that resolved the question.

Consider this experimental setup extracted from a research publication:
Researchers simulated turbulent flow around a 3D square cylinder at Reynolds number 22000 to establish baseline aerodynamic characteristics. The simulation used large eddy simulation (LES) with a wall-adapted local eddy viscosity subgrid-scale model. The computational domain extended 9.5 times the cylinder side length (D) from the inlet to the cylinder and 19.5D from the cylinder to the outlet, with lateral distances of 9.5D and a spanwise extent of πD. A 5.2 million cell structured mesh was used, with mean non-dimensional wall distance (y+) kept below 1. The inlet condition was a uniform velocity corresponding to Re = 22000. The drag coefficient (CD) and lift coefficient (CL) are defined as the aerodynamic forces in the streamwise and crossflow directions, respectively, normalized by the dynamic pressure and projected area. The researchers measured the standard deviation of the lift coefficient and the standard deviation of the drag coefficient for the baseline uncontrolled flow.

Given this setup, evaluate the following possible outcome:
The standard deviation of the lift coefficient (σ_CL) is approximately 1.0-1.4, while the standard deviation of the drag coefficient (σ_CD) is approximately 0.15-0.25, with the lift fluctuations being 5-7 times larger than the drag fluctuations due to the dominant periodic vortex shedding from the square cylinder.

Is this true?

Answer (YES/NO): NO